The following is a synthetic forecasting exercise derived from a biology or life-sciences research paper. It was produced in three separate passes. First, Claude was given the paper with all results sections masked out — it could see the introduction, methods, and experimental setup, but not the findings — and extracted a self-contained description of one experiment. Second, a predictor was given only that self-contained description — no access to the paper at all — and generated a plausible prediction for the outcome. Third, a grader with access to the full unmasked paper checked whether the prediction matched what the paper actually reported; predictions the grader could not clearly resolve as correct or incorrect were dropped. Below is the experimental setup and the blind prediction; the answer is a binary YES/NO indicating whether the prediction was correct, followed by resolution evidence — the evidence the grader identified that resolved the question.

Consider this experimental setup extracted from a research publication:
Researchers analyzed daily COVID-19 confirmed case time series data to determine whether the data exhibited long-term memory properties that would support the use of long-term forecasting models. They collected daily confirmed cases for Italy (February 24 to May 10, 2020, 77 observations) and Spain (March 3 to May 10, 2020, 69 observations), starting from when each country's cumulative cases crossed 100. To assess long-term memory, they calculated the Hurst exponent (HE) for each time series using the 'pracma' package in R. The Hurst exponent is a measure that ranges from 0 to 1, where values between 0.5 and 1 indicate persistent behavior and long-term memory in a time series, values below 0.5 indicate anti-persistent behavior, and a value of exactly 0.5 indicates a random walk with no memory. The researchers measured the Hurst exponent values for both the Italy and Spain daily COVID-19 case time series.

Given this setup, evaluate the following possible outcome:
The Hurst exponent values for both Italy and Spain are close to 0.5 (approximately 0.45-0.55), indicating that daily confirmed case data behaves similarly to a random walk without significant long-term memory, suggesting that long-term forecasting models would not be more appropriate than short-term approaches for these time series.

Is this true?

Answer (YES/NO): NO